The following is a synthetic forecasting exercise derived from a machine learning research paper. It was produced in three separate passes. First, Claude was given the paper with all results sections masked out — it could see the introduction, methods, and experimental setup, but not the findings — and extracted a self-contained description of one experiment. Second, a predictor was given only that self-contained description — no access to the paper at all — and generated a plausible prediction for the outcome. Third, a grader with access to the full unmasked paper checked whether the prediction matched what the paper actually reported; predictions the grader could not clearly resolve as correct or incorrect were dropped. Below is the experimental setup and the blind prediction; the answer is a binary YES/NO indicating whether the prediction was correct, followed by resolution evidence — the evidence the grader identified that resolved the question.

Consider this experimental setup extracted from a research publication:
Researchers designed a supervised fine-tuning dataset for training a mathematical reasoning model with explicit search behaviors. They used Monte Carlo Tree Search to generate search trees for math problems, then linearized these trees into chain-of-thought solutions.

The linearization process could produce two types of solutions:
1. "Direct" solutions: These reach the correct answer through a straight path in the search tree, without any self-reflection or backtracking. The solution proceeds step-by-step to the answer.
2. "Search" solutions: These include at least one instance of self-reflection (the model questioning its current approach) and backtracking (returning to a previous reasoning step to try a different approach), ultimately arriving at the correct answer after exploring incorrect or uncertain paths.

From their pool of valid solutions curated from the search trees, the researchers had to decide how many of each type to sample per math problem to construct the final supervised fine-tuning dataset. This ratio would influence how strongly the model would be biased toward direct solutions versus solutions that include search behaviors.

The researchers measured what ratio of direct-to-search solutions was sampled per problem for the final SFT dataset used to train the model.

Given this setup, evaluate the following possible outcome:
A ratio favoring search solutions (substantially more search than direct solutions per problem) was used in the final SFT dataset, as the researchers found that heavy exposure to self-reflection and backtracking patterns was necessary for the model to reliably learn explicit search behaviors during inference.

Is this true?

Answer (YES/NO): YES